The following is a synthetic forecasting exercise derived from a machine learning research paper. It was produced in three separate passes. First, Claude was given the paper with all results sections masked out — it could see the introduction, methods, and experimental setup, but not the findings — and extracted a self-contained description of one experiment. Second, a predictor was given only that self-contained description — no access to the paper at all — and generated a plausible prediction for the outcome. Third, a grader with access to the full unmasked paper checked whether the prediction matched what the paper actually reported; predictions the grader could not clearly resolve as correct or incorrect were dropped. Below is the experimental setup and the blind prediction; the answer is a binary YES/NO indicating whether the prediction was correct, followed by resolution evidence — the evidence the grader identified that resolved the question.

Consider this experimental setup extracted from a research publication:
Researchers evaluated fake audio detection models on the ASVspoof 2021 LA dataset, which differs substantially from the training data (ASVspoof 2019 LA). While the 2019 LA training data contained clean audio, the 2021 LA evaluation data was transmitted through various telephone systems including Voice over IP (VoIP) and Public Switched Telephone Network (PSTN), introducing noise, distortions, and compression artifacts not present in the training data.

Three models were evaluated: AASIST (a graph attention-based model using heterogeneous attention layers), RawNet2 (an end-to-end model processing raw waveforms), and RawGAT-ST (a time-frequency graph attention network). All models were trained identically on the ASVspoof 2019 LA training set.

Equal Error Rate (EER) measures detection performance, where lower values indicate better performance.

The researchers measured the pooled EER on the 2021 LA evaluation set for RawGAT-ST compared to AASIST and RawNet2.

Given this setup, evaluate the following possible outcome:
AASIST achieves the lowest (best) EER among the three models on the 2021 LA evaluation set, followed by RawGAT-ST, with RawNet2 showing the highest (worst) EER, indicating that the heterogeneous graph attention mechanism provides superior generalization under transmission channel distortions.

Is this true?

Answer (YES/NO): NO